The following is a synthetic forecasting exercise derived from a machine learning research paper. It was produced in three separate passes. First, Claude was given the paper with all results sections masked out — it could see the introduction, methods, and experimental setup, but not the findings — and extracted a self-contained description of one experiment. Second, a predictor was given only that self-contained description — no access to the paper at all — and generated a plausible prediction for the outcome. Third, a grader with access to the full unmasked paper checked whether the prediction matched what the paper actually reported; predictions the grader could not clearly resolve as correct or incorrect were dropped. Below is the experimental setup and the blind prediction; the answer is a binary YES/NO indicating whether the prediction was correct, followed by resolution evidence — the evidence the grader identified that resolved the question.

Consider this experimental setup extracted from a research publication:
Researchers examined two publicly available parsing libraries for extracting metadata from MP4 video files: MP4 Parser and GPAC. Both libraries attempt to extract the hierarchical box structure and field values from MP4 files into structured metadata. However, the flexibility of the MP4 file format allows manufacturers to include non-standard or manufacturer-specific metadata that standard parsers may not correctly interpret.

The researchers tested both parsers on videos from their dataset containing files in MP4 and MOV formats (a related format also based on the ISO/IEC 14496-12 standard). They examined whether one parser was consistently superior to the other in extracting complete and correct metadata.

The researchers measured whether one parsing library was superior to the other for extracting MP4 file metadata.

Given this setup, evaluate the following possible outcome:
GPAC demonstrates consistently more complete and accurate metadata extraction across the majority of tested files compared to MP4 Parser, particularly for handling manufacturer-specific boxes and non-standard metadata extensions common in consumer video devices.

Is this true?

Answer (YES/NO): NO